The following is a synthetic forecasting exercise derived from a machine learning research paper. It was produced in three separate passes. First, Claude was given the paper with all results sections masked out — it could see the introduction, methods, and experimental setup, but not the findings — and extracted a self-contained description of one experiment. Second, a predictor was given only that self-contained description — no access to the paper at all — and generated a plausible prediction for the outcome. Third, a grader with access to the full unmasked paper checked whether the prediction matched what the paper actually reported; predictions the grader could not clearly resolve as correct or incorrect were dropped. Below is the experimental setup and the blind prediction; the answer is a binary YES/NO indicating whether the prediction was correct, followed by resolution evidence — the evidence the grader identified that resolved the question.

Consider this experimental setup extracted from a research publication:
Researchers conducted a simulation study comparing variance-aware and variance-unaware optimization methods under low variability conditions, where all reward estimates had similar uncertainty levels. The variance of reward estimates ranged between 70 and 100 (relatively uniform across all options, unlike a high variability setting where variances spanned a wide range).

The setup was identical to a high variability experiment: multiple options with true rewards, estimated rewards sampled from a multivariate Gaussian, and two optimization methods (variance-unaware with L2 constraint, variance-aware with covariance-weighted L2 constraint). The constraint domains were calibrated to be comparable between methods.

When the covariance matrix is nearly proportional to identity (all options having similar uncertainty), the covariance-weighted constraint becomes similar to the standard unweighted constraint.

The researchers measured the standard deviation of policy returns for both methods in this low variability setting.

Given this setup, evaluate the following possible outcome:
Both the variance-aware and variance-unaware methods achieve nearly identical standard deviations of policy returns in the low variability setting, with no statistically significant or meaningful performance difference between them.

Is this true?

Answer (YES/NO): NO